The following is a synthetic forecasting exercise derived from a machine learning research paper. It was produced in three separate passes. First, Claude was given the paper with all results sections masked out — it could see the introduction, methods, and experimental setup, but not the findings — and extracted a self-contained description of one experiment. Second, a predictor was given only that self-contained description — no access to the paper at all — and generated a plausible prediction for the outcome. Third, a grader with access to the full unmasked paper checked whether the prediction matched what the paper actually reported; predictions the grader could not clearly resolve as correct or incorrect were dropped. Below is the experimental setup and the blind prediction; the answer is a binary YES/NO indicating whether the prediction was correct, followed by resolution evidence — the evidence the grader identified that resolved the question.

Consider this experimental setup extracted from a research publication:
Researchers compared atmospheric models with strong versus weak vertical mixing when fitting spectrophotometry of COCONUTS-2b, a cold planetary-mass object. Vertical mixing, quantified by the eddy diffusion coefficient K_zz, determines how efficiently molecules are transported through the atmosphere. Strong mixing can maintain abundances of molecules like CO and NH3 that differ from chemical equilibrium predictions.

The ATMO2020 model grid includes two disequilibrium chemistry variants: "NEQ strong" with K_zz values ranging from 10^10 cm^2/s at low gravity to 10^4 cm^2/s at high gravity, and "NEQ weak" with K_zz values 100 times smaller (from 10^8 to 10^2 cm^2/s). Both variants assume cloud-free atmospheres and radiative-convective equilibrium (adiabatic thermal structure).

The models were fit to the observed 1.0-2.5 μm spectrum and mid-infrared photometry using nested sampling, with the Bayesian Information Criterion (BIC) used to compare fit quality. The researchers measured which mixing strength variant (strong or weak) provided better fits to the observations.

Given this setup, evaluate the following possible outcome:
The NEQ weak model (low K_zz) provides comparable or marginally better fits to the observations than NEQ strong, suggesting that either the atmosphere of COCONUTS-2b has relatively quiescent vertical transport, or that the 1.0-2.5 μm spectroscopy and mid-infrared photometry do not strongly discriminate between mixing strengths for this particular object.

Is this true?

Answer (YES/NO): NO